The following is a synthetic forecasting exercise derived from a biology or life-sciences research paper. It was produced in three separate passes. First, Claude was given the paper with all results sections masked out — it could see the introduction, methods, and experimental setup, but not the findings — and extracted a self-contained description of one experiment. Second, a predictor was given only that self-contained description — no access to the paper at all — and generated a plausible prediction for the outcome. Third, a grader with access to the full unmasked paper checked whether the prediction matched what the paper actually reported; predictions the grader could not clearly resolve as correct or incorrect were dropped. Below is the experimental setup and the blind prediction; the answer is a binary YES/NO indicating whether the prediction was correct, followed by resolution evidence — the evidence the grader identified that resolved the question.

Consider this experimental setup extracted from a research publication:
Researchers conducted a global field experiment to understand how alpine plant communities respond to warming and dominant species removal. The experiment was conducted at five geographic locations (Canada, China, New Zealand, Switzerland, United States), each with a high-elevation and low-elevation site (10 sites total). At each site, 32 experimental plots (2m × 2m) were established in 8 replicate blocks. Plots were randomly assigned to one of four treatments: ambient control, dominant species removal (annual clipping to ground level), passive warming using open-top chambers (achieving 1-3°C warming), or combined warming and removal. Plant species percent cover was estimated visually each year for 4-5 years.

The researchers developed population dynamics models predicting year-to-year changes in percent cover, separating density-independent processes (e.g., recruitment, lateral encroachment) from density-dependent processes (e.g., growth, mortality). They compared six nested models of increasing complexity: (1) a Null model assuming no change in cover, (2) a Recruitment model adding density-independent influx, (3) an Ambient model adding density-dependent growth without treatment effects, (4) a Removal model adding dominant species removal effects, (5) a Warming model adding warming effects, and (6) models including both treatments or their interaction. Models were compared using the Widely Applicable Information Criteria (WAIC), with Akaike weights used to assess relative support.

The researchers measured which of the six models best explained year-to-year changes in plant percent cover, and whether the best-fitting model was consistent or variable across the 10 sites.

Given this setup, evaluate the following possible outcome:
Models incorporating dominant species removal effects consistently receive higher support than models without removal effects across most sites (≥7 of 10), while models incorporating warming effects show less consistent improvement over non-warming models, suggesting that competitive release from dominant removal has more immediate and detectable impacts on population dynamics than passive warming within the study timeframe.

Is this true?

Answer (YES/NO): NO